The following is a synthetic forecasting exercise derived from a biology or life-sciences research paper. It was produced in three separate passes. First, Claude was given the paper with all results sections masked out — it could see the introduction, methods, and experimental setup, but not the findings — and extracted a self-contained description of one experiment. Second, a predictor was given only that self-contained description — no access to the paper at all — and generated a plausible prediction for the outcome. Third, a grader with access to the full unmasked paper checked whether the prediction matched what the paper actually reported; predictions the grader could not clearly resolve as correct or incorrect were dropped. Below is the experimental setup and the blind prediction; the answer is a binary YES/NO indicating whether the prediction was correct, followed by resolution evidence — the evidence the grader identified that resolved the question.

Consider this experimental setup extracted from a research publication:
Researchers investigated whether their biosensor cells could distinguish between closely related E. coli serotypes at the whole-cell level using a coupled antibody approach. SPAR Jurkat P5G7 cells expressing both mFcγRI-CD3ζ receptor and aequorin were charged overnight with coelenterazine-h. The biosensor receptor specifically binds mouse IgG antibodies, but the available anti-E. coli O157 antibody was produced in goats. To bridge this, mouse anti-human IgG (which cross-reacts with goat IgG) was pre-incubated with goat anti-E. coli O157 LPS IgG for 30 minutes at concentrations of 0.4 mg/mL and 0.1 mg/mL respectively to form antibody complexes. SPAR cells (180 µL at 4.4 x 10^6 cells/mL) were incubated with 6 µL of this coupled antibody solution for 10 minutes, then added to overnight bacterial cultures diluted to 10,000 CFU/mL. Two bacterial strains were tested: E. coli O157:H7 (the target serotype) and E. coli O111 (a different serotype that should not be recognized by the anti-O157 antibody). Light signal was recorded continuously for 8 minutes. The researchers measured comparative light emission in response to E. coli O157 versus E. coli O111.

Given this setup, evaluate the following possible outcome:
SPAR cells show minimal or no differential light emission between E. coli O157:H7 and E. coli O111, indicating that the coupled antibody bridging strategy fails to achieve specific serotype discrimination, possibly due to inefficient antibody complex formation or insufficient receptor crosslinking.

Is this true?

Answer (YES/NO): NO